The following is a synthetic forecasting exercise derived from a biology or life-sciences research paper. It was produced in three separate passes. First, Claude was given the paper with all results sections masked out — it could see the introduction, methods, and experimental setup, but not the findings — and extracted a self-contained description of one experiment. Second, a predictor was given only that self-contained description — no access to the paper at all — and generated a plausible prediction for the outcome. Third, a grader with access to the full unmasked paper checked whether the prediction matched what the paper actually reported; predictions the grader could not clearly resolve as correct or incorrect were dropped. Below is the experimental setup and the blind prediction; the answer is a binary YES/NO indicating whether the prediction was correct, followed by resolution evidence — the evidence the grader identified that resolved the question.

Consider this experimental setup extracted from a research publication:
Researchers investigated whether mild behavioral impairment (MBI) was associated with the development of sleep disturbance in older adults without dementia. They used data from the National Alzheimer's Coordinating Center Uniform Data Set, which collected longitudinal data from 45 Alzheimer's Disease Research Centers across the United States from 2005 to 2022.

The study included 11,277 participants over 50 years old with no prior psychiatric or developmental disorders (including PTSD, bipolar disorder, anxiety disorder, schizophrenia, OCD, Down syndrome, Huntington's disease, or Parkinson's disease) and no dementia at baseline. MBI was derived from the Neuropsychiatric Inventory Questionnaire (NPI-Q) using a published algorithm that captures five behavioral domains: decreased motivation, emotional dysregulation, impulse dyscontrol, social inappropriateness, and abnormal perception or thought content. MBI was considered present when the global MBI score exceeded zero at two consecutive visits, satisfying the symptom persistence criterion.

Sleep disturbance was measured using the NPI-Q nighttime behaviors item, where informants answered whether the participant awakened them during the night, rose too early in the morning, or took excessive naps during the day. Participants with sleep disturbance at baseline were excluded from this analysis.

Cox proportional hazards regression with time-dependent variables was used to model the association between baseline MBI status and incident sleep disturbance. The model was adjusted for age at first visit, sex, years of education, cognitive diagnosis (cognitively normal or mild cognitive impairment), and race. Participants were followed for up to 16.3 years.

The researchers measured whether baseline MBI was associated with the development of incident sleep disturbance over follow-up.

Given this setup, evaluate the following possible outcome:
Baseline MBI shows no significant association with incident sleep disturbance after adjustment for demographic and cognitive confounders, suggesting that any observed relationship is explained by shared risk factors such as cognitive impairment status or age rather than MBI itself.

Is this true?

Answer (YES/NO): NO